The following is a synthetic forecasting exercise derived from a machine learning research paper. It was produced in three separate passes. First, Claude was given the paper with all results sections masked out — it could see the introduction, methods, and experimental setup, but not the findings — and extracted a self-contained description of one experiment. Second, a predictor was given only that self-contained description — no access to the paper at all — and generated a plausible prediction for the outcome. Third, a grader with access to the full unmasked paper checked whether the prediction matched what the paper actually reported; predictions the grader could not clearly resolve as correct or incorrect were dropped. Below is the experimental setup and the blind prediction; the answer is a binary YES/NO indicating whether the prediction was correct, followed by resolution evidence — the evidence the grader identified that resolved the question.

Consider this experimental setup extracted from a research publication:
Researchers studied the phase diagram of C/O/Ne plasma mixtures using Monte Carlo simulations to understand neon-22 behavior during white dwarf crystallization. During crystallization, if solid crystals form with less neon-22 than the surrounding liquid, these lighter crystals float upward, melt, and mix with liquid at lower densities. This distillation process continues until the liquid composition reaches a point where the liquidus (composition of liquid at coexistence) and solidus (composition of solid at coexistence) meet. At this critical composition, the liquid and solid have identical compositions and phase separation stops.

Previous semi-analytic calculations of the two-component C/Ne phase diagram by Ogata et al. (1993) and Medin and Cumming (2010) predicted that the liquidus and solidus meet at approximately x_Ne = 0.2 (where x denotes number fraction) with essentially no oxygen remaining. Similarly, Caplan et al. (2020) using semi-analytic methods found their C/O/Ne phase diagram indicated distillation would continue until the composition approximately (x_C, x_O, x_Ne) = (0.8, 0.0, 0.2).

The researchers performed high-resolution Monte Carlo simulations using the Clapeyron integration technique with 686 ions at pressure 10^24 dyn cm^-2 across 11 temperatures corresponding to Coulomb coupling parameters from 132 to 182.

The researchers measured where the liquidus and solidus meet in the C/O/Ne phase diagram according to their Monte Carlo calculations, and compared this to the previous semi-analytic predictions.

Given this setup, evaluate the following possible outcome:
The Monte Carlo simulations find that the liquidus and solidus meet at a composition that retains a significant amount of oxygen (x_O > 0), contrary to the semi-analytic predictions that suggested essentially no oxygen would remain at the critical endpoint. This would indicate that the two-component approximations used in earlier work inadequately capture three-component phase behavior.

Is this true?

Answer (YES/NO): NO